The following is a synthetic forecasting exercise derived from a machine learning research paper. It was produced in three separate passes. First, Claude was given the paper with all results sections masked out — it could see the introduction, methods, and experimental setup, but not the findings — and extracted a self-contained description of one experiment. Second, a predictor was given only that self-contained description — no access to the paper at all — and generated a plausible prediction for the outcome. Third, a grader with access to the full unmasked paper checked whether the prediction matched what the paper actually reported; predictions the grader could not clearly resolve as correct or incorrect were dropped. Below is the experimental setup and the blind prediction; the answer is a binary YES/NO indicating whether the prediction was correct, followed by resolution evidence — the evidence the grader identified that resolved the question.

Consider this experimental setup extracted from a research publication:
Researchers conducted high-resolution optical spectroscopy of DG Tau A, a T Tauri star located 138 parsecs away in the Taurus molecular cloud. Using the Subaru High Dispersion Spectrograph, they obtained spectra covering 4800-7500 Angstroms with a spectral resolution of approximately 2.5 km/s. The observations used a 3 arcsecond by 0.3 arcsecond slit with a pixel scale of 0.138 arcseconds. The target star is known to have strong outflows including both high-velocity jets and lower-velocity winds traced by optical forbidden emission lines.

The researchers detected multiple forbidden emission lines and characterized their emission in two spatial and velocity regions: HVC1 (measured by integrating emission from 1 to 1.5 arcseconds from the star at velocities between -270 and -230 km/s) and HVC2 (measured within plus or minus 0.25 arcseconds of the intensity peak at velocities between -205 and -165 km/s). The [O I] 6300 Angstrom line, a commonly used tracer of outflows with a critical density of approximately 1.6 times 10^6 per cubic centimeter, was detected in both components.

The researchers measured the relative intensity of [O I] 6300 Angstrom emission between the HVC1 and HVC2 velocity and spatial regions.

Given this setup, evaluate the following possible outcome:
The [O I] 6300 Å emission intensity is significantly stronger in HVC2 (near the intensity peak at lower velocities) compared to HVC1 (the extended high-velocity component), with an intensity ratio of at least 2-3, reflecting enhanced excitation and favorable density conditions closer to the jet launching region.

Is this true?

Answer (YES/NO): YES